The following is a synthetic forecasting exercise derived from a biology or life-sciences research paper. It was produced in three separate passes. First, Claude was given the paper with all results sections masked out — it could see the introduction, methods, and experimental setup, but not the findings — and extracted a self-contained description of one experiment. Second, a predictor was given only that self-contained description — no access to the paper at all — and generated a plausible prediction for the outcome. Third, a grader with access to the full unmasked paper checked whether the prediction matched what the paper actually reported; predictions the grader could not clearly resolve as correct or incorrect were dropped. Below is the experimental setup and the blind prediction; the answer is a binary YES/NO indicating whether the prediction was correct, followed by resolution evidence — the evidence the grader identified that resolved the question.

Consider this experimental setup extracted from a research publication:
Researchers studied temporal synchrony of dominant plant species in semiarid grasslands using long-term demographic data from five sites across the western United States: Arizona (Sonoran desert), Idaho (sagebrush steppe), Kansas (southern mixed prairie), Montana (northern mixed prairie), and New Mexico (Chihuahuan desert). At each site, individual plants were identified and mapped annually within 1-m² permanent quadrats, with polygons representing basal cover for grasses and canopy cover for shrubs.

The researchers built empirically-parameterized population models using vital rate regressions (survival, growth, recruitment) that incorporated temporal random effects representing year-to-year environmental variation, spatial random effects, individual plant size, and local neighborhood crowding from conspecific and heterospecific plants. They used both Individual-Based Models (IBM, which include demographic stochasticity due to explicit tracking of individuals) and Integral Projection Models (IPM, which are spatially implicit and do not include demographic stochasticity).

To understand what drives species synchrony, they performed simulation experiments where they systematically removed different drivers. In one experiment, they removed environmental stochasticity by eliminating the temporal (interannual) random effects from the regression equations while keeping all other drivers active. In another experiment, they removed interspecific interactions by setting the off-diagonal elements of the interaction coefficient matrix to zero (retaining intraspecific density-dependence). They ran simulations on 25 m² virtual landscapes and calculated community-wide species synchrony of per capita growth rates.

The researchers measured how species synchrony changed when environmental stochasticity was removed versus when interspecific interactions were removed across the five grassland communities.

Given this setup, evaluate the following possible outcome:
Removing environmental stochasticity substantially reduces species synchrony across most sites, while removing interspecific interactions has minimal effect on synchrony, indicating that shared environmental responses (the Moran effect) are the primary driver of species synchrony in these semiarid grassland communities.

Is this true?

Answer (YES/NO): YES